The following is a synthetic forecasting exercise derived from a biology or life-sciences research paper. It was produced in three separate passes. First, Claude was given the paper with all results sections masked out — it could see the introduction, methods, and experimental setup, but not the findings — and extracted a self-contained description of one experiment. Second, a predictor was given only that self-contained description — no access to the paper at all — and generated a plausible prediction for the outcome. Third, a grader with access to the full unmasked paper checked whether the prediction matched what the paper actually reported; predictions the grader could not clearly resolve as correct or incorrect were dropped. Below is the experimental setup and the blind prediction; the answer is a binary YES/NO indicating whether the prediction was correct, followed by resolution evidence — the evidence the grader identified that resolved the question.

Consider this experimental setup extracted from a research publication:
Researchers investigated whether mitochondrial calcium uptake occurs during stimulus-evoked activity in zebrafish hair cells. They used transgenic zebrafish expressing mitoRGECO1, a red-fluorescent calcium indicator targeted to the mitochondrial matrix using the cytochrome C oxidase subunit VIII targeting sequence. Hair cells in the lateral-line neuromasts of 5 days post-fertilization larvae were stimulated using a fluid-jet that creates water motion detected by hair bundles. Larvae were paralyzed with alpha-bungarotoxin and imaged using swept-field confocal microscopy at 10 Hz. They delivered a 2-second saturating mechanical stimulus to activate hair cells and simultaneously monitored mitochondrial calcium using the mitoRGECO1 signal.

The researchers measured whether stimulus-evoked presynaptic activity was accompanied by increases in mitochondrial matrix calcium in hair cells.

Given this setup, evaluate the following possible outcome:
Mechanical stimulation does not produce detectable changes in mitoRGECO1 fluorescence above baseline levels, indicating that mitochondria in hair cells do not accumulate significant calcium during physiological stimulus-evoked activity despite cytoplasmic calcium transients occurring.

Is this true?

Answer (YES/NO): NO